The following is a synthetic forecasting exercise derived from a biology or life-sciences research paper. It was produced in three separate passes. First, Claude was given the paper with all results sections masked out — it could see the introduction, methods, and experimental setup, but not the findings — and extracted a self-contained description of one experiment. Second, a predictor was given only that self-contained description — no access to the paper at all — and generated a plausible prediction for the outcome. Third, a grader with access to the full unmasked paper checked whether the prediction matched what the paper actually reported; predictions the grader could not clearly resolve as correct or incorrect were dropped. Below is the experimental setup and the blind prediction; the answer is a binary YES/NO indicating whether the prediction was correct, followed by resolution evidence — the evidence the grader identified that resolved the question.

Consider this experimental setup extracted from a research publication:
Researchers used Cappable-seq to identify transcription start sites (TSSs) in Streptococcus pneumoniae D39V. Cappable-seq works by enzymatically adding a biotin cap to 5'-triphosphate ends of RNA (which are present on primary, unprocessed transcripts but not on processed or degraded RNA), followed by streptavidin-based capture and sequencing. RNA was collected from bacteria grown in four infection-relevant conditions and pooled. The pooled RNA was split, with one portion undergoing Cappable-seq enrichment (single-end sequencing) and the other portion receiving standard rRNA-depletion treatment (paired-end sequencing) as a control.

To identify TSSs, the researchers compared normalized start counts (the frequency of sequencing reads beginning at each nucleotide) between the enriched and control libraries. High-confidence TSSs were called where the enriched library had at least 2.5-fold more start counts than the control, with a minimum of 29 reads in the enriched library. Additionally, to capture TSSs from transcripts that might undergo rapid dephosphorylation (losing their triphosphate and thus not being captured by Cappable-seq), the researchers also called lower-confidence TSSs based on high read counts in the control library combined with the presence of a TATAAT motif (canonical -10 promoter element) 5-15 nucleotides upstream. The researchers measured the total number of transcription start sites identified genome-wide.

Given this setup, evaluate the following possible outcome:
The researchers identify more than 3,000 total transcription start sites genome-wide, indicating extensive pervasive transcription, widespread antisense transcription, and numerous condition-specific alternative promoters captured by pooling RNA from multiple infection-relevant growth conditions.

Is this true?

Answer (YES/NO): NO